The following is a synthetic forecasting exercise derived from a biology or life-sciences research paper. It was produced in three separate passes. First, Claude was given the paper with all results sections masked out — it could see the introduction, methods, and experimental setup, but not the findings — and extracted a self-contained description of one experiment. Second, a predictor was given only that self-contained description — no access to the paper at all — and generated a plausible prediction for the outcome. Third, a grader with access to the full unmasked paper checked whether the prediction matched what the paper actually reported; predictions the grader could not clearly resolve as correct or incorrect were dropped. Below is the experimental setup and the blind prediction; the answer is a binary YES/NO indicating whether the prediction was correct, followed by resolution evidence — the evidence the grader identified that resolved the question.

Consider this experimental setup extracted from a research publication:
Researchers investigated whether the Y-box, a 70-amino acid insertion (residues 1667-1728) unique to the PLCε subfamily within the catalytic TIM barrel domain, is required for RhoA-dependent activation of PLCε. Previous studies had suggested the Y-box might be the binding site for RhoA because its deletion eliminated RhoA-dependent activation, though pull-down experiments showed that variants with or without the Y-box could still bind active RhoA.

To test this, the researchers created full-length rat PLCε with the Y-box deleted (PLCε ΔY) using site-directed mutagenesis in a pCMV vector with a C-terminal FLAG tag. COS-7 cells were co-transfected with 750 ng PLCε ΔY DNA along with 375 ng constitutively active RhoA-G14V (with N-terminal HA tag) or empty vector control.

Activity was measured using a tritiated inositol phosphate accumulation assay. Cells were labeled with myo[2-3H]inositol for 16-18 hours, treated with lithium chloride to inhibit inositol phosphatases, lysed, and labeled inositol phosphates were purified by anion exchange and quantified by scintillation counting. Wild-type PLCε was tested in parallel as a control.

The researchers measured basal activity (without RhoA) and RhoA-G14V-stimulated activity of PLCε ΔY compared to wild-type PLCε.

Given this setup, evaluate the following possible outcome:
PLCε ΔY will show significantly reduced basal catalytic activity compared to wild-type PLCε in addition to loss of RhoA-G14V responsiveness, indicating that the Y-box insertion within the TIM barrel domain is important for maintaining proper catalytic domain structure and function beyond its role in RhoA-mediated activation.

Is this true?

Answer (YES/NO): YES